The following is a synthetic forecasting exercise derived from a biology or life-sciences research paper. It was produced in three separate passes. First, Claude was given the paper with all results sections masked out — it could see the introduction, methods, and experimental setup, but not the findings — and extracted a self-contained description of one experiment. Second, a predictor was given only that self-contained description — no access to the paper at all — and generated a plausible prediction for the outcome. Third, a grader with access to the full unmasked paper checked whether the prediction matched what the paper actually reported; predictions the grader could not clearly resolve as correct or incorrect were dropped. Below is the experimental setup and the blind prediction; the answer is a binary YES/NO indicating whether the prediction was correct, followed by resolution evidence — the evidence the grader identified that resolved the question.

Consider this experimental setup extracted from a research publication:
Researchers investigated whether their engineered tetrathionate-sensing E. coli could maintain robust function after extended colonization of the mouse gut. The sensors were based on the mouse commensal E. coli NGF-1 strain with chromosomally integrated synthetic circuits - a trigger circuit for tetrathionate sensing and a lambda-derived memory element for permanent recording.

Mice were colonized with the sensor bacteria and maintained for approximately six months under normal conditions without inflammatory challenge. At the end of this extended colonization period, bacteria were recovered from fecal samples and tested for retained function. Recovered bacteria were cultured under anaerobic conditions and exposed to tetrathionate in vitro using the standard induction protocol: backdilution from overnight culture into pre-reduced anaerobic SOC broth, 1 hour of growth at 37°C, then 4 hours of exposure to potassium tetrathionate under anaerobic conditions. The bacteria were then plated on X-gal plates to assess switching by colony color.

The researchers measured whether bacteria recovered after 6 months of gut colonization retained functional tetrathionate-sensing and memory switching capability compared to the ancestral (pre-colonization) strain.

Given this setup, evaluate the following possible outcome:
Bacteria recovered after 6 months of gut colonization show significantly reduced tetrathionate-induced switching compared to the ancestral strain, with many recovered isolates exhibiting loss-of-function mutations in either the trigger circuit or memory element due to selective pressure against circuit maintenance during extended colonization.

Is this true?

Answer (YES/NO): NO